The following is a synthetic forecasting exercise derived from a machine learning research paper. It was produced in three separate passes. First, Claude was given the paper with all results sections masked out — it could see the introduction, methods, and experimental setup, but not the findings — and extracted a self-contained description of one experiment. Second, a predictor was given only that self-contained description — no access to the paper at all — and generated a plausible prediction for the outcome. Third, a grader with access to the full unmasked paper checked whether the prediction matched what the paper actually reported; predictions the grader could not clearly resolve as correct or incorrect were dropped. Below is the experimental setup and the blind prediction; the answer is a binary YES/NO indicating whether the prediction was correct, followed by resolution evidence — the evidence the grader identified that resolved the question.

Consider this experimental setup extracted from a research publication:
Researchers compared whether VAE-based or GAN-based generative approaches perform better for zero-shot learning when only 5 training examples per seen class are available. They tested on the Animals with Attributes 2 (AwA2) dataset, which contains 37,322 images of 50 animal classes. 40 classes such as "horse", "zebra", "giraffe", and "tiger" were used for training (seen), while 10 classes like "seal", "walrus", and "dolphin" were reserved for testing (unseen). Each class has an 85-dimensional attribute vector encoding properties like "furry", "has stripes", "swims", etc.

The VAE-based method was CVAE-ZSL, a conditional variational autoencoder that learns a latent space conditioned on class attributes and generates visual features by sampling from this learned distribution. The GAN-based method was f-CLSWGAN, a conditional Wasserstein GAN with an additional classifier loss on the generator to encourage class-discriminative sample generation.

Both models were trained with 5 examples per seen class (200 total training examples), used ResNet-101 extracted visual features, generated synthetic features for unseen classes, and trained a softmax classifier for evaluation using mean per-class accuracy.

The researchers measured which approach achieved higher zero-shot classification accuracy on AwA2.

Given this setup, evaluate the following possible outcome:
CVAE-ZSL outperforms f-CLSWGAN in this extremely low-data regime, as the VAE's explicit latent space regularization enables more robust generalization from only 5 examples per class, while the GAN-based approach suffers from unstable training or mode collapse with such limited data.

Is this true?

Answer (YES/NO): NO